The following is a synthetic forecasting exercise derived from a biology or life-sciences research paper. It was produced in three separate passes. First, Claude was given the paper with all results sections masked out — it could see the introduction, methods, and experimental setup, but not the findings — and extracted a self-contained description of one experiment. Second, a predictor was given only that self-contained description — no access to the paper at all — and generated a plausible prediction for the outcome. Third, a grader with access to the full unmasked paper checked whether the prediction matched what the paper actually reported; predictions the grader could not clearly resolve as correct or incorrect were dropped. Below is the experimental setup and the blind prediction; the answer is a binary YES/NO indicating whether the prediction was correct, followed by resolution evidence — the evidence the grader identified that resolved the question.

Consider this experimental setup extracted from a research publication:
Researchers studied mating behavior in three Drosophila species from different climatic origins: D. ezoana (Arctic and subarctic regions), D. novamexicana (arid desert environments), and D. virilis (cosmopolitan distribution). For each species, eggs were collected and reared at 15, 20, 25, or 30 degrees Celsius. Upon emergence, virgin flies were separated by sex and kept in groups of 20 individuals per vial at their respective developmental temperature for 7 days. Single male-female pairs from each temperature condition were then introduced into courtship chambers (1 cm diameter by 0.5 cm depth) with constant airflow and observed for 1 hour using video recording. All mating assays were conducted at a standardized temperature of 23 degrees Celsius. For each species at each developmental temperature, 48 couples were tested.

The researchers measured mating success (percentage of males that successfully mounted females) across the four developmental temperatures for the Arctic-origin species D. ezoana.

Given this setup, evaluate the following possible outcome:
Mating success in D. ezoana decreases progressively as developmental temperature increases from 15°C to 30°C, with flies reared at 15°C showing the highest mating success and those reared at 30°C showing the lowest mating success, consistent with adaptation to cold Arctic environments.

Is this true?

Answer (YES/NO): NO